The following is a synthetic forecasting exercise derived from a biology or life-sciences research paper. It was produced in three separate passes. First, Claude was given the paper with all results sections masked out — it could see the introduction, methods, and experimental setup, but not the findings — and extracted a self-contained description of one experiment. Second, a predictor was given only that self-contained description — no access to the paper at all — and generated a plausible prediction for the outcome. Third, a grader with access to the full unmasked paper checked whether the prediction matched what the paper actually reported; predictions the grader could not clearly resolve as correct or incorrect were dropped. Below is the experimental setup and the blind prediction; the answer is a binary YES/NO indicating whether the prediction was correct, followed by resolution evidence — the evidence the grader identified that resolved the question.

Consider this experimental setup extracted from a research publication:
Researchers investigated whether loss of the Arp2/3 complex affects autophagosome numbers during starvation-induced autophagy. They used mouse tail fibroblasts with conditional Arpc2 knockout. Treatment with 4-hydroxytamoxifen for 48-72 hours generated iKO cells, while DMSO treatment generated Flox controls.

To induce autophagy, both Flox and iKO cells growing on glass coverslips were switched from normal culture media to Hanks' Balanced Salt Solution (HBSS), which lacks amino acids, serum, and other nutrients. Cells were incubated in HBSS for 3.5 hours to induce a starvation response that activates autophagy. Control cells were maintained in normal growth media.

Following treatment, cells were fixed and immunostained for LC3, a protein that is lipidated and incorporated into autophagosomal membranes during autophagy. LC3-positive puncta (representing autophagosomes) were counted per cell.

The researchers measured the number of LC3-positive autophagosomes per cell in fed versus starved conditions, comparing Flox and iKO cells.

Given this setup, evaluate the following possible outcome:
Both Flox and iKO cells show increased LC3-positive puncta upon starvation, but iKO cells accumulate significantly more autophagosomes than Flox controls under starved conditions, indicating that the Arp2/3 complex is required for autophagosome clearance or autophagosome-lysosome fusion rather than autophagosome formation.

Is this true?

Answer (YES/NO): YES